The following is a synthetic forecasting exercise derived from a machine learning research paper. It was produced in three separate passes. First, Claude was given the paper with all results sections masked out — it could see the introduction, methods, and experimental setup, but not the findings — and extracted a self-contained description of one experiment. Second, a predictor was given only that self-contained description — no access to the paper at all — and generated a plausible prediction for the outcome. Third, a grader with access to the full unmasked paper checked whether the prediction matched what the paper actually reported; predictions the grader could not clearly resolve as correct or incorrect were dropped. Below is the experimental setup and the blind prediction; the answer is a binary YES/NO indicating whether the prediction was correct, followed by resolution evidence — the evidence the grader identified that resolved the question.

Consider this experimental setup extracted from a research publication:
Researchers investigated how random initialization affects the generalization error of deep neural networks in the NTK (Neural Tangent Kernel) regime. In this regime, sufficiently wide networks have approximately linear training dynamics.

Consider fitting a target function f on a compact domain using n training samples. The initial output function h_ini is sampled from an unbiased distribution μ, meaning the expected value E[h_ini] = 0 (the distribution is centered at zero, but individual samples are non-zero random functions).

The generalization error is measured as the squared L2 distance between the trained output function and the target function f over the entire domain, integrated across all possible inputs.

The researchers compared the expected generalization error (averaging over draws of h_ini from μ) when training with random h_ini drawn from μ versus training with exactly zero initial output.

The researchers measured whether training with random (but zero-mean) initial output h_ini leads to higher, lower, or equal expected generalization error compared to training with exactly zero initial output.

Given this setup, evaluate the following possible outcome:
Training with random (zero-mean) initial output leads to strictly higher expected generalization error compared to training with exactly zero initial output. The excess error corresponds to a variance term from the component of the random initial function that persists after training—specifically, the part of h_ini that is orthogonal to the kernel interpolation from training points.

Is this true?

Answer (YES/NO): YES